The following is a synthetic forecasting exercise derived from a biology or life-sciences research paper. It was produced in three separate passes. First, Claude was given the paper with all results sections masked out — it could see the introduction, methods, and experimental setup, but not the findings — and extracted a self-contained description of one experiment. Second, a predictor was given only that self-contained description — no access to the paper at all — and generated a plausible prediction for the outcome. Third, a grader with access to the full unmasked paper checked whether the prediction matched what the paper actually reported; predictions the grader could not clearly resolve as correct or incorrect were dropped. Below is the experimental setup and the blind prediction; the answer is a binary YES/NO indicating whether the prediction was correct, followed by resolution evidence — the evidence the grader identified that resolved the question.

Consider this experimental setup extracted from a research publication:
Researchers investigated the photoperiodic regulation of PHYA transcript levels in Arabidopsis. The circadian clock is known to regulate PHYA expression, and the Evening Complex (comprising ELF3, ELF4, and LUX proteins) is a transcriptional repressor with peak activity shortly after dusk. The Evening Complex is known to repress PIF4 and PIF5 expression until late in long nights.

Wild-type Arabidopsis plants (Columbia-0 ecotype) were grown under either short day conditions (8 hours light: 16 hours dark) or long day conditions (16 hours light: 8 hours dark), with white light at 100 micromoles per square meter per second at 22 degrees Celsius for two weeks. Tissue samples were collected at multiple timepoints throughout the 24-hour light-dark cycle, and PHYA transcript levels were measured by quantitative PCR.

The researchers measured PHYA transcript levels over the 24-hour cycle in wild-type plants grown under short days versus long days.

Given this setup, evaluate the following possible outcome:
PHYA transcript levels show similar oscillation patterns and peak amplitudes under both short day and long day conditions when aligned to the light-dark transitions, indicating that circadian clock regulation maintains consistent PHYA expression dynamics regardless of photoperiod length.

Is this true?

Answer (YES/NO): NO